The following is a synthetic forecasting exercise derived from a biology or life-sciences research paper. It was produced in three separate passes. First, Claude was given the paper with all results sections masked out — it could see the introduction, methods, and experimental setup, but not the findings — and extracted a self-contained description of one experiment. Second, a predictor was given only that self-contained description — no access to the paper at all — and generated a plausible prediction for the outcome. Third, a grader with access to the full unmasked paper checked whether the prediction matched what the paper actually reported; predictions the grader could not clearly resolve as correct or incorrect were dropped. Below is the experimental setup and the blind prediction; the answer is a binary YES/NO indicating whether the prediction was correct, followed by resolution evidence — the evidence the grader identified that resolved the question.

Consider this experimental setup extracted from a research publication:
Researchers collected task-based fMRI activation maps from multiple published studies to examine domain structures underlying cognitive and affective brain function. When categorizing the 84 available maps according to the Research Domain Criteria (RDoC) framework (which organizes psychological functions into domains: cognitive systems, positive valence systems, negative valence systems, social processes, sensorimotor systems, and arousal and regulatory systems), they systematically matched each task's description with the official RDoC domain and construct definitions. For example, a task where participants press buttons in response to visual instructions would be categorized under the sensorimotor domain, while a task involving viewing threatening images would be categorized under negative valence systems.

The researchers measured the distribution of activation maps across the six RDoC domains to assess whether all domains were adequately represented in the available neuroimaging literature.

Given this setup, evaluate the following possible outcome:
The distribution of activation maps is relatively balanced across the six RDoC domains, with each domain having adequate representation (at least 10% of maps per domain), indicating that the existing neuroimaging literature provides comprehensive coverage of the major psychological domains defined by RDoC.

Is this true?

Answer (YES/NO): NO